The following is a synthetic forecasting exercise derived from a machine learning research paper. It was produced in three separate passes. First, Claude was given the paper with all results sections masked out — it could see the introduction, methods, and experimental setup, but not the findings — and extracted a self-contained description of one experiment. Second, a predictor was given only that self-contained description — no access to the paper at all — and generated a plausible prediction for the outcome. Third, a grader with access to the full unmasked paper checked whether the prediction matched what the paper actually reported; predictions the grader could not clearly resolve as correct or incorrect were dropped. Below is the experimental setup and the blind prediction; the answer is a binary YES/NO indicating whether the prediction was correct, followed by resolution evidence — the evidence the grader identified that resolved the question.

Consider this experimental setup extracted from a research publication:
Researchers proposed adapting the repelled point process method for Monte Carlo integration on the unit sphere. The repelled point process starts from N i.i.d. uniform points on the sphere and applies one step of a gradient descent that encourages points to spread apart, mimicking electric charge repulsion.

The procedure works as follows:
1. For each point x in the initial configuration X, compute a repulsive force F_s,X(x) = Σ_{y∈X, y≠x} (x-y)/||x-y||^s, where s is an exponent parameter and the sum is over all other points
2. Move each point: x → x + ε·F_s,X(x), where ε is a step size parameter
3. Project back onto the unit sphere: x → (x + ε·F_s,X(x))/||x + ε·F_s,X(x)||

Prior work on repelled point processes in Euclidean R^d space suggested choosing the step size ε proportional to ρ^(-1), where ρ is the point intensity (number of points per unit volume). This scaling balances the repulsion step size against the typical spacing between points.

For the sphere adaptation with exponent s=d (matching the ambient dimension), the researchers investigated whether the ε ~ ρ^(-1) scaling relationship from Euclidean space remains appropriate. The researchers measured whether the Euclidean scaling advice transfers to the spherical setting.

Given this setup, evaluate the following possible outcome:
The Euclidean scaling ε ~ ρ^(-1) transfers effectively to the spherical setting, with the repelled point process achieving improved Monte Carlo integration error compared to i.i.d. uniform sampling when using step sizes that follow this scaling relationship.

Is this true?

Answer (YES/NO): YES